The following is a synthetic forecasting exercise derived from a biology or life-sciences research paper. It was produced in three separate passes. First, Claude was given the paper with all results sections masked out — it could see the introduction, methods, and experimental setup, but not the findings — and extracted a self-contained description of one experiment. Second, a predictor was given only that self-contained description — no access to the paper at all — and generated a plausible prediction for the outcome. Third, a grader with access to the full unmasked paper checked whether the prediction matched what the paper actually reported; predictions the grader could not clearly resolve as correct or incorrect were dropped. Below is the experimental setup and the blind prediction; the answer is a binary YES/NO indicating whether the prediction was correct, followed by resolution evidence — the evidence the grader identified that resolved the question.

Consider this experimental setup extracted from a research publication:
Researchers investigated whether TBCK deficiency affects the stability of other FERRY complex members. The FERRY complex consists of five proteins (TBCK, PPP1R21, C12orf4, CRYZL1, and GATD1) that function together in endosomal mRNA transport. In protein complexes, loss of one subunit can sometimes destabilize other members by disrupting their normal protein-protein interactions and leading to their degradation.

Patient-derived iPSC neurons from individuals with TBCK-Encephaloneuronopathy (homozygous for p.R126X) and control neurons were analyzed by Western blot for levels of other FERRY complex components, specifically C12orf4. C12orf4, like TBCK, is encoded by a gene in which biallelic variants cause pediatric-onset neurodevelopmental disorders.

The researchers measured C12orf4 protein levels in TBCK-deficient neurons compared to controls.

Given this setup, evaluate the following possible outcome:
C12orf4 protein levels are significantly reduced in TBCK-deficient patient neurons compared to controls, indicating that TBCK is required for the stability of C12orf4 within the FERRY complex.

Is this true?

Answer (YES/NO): YES